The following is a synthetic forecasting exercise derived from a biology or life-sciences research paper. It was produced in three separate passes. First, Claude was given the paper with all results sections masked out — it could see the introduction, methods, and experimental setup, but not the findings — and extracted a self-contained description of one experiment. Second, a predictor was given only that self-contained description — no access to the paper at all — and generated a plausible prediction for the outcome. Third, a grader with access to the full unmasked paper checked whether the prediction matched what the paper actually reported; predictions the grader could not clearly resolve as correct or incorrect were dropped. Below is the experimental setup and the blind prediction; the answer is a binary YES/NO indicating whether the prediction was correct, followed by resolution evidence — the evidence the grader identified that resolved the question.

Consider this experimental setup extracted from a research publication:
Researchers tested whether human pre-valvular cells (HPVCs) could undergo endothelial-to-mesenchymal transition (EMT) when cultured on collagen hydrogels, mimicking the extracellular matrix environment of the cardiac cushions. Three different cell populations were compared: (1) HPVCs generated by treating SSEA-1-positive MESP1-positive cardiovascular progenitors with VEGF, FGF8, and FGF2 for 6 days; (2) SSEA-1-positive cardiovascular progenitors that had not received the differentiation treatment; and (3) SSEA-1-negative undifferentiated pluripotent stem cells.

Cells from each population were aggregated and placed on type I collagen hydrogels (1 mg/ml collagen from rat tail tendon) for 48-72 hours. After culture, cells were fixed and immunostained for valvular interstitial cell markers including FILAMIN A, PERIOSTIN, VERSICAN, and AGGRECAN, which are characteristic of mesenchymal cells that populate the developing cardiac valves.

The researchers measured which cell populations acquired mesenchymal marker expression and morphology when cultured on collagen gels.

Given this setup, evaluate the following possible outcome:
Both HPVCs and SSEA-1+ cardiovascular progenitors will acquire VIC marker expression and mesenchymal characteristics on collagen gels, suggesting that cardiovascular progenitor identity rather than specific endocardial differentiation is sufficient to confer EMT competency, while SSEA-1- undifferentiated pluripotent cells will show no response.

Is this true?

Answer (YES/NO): NO